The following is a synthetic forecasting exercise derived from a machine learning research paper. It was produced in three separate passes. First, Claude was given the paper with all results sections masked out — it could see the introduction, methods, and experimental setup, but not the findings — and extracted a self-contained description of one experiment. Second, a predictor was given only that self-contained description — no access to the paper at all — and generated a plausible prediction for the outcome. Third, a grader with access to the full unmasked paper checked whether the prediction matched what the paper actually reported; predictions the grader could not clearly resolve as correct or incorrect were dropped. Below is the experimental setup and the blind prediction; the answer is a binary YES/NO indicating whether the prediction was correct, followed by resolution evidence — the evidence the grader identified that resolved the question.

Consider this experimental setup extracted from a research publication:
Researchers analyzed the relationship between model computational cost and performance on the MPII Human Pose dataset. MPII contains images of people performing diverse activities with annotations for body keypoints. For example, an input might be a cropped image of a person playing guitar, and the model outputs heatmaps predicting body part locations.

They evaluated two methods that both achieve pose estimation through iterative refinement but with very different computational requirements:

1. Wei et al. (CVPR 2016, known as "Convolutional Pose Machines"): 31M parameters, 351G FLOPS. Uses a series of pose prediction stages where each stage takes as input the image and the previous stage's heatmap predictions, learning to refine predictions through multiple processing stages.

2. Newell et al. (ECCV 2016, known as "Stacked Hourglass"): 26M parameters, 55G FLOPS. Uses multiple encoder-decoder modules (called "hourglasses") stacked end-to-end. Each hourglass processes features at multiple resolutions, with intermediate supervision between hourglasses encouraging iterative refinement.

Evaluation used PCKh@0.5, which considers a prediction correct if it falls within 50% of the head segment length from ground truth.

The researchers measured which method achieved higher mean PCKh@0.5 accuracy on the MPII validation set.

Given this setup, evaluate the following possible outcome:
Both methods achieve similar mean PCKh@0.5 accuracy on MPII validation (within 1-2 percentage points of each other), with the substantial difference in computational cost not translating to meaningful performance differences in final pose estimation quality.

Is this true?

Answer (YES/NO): NO